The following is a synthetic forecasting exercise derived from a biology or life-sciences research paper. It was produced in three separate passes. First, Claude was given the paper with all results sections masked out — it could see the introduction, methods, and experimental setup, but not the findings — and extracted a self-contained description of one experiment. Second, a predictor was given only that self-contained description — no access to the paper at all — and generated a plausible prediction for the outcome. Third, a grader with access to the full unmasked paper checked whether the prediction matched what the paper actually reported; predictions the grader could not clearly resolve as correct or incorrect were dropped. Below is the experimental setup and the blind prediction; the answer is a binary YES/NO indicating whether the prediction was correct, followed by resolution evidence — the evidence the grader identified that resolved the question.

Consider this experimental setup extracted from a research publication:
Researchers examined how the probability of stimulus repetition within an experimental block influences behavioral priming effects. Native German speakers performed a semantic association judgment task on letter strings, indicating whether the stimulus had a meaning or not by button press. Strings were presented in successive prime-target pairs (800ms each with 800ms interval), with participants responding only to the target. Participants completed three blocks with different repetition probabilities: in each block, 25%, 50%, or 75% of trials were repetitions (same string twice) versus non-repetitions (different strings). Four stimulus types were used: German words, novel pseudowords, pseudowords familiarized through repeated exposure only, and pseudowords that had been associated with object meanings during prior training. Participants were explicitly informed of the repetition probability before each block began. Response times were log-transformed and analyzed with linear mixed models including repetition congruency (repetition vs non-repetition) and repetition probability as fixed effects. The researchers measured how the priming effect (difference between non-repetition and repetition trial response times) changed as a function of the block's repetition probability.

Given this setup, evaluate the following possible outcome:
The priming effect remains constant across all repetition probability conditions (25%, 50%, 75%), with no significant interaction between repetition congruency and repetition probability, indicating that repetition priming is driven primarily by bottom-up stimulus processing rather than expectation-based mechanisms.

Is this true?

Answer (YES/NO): NO